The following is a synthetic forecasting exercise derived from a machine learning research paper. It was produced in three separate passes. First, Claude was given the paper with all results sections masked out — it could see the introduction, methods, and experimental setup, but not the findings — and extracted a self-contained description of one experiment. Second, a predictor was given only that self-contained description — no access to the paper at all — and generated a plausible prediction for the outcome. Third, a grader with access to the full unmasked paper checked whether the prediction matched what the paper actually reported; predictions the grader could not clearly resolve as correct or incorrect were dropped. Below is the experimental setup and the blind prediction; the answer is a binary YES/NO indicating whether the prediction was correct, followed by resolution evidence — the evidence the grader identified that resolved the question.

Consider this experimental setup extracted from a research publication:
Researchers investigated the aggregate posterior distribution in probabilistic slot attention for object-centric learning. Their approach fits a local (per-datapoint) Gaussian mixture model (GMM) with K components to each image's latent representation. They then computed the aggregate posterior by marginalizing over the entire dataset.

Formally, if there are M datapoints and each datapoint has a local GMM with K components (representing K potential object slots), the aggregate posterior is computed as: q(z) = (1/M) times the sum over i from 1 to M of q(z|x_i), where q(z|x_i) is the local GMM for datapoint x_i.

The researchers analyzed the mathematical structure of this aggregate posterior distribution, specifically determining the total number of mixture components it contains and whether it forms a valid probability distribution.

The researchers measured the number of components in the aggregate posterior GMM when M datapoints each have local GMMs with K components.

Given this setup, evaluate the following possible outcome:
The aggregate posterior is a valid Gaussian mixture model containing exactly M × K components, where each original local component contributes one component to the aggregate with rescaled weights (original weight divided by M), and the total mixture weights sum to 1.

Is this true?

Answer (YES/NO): NO